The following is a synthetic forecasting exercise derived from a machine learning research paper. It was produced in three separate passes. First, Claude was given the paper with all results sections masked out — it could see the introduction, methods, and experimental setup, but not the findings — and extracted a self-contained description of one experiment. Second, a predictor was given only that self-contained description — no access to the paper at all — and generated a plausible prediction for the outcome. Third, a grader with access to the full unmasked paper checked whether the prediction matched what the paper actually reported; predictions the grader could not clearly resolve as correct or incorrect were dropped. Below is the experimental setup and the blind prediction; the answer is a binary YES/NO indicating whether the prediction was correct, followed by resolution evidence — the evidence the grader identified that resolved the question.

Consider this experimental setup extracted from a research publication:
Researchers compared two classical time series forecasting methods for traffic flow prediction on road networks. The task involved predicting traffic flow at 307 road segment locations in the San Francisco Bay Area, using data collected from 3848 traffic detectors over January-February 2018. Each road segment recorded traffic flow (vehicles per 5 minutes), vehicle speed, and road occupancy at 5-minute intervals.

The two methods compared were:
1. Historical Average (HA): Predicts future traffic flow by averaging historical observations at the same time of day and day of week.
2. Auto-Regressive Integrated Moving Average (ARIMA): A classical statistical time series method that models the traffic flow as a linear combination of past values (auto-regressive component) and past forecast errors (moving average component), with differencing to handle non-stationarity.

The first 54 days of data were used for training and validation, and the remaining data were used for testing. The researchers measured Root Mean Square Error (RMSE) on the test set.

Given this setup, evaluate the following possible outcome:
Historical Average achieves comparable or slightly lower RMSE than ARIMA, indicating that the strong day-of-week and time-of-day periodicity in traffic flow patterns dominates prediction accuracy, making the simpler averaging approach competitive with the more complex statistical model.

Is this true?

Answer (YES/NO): NO